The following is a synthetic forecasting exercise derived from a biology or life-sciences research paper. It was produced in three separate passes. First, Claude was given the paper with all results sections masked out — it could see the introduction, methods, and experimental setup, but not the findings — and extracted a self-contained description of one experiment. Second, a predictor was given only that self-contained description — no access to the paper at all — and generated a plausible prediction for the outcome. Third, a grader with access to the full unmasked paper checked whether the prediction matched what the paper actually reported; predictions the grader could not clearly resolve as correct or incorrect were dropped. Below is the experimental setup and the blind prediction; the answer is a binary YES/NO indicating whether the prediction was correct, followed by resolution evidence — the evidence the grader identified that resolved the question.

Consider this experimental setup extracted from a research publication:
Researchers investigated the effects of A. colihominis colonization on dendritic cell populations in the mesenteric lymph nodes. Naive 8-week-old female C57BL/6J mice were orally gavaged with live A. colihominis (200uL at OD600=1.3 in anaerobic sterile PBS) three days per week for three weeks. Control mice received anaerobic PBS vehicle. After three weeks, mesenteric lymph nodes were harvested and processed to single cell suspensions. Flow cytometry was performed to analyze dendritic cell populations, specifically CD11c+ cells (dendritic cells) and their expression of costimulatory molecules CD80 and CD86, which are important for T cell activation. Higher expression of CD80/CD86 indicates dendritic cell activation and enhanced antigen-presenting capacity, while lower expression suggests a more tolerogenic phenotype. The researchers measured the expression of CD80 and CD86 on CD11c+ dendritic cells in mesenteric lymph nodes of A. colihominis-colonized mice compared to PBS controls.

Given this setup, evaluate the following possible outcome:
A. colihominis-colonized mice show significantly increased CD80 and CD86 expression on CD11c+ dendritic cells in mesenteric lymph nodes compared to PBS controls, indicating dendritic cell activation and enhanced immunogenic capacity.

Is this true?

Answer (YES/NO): NO